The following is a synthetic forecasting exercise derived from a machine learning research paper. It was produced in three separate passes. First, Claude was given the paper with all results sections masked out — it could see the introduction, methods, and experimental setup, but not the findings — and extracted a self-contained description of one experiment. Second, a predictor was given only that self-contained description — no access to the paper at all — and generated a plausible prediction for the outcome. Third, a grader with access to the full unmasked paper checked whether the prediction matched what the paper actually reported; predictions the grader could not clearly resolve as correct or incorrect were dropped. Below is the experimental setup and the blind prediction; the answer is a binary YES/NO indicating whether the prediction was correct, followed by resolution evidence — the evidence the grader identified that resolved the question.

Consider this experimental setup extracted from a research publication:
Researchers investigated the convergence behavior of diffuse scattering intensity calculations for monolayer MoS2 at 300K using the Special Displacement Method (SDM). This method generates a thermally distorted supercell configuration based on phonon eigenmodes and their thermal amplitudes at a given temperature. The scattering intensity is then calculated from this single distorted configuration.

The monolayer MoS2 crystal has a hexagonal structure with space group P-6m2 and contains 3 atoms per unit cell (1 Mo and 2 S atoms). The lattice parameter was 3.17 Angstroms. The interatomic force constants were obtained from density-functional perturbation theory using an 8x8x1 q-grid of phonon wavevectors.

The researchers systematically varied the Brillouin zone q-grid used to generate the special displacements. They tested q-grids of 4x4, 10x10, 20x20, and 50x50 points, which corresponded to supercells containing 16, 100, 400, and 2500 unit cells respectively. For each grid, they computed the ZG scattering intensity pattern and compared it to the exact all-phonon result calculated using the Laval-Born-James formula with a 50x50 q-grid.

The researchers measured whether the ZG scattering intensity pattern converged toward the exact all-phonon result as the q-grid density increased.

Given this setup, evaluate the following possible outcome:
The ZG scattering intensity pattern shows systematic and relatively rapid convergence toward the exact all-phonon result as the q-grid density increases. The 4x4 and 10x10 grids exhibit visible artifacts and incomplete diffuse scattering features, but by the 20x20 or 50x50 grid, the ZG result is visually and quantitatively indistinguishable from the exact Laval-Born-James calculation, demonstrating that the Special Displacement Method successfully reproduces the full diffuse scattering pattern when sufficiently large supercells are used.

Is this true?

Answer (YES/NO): NO